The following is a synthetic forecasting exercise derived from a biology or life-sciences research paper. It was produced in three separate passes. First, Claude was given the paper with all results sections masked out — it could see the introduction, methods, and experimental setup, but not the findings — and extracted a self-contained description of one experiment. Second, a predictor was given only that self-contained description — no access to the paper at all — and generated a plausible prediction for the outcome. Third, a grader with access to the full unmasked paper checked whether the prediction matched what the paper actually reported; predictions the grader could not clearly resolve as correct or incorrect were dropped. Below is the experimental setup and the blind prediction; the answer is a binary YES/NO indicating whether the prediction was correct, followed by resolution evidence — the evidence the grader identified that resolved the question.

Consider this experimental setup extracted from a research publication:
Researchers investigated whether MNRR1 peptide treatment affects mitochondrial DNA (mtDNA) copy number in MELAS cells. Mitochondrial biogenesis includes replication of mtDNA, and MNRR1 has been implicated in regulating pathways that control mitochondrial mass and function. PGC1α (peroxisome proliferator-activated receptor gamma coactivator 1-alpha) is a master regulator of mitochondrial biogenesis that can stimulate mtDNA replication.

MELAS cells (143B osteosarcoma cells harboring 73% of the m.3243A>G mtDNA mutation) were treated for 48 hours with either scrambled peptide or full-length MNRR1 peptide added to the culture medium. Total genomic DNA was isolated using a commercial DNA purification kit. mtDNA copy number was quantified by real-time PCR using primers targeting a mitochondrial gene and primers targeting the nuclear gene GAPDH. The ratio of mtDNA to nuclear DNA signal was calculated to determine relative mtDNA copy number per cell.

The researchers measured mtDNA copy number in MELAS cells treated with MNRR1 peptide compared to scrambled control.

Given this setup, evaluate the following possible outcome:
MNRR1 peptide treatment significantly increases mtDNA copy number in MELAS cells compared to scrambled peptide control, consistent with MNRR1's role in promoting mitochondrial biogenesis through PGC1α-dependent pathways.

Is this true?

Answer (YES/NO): YES